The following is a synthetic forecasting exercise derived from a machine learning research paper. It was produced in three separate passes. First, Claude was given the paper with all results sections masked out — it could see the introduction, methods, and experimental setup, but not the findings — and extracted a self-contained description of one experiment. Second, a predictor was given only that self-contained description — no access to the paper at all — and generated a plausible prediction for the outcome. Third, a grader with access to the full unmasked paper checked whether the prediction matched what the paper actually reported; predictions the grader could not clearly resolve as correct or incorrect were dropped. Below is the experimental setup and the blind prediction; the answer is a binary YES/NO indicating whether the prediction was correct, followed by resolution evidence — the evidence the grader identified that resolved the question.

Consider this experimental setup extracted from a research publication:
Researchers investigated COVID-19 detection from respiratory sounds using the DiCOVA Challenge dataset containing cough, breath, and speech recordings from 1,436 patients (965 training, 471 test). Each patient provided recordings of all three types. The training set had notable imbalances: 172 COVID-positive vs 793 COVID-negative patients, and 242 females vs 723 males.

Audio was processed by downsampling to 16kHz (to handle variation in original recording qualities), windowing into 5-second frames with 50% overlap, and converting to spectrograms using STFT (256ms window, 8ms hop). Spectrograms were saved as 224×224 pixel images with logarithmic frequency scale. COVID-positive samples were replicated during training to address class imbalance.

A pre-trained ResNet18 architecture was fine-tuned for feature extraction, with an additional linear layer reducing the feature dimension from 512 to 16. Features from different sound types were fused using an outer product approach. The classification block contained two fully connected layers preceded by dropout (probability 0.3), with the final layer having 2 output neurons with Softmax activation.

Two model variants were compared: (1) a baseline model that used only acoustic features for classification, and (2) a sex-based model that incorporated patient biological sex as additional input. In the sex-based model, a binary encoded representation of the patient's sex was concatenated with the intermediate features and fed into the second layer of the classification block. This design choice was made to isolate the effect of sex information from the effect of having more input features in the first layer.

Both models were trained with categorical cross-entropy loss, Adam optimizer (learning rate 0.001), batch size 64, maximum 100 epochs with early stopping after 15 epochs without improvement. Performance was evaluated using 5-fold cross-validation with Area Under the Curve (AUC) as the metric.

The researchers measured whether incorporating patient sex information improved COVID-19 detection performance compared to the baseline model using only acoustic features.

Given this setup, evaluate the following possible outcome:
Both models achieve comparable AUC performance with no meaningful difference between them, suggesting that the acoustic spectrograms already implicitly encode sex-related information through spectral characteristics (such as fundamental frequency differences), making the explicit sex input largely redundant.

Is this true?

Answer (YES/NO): NO